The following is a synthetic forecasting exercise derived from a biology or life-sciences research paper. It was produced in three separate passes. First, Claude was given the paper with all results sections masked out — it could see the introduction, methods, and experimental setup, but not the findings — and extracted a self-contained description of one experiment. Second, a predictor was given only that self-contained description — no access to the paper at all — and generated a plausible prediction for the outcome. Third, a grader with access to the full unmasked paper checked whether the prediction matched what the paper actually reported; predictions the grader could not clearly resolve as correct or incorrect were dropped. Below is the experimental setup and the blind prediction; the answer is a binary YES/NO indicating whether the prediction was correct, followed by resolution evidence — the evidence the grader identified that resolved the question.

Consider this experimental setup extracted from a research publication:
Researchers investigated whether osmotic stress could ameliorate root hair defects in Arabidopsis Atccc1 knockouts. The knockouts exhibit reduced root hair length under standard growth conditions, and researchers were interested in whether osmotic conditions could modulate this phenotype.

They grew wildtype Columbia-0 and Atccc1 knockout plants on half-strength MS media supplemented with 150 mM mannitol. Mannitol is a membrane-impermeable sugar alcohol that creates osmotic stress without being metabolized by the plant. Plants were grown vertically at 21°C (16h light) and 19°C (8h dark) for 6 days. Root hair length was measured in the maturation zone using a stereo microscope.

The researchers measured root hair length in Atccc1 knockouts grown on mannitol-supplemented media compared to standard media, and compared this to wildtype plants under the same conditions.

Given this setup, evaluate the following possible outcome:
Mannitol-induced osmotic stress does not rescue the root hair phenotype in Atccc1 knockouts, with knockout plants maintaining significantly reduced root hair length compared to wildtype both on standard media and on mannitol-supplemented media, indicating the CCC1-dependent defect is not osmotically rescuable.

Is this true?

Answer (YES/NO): NO